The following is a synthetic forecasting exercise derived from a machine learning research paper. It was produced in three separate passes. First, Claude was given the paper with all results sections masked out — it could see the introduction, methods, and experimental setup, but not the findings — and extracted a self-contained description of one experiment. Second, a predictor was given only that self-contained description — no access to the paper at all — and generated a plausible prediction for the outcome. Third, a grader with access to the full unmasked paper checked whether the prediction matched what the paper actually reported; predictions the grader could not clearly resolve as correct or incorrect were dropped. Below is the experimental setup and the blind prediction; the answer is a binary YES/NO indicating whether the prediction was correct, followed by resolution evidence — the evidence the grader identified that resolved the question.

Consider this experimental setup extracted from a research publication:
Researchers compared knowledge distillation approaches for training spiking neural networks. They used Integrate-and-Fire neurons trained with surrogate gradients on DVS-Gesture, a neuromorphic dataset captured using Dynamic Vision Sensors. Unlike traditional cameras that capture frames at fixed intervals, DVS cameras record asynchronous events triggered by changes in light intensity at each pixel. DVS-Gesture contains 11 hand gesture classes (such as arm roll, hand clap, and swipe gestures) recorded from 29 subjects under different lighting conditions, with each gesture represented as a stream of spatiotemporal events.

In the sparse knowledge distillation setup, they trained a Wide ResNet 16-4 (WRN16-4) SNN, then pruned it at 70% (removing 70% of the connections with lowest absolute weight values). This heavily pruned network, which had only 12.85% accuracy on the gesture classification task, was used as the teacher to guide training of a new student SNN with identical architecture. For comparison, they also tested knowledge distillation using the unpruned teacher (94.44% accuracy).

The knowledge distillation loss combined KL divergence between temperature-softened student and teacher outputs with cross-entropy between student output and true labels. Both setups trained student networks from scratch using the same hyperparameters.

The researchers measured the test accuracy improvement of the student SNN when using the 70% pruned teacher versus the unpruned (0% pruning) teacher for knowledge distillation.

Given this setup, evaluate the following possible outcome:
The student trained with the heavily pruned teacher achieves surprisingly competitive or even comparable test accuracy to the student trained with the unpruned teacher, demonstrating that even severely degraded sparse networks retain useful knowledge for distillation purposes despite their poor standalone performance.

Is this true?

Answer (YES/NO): YES